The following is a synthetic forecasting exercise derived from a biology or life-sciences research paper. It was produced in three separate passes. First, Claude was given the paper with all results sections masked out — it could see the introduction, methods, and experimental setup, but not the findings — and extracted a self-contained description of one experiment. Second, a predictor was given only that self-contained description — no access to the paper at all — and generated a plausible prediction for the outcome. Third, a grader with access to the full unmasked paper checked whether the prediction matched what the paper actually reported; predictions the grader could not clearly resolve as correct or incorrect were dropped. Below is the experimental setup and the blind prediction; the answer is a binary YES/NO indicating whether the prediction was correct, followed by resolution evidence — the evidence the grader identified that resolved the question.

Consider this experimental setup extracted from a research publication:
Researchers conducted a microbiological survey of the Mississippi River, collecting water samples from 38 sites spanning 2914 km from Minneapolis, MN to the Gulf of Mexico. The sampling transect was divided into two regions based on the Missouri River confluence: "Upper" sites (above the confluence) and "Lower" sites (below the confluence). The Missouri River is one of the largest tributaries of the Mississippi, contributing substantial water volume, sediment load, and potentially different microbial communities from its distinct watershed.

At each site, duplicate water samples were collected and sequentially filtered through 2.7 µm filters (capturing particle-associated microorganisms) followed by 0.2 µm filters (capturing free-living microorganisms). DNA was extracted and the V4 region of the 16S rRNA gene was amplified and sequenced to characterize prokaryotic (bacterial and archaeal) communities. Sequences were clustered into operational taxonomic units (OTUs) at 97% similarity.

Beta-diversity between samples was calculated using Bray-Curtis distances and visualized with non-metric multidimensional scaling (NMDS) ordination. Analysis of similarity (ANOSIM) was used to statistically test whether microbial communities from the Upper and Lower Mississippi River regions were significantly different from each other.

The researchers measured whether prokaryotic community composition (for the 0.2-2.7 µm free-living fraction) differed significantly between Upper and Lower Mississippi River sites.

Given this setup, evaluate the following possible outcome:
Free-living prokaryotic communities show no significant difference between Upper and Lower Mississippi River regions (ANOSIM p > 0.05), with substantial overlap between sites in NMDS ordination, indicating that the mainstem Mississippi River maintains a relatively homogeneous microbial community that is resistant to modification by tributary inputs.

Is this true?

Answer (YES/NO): NO